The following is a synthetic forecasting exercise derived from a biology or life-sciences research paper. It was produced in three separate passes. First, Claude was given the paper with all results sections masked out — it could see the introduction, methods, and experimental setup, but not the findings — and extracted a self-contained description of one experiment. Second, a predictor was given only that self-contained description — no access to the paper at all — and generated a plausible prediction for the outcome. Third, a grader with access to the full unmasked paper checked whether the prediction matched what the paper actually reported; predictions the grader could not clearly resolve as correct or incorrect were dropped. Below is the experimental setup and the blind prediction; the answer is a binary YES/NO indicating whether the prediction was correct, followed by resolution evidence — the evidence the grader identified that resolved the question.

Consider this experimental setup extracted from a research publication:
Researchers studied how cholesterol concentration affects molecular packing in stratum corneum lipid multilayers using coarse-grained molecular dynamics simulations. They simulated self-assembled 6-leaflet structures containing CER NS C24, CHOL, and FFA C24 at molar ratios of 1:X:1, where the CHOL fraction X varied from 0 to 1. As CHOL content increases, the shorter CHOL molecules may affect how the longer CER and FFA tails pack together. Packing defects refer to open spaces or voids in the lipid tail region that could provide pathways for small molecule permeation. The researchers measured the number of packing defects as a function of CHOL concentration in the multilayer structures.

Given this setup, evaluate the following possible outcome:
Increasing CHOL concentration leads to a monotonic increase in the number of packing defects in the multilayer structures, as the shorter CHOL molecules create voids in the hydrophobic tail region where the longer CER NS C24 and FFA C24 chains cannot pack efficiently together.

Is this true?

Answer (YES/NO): YES